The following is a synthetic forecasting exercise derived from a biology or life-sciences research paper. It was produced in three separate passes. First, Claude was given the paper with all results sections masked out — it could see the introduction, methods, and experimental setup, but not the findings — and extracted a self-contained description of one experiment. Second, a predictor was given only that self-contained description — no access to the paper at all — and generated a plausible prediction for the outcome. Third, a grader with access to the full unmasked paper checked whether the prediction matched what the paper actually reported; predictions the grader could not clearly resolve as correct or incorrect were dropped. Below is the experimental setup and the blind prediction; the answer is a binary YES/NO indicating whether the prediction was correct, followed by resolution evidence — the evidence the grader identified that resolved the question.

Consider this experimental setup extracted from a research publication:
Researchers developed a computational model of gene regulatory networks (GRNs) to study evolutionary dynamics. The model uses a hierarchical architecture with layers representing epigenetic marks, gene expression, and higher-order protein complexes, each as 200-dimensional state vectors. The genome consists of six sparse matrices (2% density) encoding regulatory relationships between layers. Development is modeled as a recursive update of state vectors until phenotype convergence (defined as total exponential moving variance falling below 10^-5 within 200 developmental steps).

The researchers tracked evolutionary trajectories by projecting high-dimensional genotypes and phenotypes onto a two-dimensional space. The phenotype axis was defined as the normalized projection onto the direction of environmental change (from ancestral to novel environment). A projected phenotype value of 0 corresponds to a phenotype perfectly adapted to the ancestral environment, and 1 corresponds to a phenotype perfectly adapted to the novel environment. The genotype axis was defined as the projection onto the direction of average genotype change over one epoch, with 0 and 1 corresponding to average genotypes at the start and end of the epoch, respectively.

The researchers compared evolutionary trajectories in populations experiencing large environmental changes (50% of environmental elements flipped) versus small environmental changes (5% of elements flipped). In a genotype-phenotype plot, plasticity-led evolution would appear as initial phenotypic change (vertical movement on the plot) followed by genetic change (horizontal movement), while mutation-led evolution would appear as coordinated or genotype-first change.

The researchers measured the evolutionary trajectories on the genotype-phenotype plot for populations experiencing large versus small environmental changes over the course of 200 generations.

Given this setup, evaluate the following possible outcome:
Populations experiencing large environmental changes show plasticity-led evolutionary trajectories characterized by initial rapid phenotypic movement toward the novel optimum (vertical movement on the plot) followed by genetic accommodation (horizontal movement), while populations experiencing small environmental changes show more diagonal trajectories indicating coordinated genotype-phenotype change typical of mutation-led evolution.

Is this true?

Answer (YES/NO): YES